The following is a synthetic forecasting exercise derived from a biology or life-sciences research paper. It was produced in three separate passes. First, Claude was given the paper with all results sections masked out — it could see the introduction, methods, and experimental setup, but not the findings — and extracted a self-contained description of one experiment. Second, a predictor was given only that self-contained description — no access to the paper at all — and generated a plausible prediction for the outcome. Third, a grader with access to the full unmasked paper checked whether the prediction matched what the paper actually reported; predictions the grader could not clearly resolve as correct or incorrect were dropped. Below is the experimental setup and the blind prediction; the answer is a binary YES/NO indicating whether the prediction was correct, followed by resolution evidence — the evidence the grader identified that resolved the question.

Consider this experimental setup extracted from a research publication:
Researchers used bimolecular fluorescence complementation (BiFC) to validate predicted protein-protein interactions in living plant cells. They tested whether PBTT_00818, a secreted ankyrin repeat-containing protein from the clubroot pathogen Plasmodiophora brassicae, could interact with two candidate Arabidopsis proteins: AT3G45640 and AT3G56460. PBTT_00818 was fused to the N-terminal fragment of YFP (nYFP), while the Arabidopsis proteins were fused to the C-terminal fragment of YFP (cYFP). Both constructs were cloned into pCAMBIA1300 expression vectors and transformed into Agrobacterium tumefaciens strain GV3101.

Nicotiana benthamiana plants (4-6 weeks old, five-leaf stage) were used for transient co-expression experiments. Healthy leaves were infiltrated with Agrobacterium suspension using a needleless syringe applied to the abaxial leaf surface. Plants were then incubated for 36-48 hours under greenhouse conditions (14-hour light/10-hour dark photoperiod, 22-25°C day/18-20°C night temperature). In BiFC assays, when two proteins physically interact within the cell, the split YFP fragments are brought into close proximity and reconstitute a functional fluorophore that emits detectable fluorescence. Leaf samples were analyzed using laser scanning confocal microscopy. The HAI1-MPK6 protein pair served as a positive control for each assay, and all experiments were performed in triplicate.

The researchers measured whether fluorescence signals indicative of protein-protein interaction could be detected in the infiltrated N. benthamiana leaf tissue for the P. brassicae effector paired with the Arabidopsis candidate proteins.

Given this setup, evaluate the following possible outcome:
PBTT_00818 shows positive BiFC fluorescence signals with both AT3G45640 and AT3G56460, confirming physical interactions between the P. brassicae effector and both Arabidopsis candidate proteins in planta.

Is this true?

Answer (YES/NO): YES